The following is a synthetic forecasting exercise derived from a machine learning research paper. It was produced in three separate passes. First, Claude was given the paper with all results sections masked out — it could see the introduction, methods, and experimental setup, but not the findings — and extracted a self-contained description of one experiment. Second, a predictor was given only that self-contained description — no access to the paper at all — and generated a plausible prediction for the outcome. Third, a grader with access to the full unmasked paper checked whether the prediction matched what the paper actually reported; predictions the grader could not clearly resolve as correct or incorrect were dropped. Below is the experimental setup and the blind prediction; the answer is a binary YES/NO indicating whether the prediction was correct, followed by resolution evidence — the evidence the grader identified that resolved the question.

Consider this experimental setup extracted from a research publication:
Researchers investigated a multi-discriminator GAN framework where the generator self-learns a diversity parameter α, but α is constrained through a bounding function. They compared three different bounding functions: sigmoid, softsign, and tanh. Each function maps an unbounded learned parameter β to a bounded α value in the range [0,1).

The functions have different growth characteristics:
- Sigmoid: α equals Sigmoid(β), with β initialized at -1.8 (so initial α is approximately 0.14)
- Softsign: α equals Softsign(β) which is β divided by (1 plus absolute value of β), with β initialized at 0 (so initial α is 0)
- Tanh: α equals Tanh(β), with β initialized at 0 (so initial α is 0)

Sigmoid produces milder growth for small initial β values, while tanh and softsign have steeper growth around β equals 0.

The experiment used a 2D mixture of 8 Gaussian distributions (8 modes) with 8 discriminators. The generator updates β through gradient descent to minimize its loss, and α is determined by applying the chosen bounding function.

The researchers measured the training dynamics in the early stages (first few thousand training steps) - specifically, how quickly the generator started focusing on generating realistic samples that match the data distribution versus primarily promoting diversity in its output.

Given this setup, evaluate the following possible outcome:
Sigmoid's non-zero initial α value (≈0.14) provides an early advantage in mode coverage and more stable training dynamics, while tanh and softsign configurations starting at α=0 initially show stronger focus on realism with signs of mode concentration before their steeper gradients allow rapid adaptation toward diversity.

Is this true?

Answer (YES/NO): NO